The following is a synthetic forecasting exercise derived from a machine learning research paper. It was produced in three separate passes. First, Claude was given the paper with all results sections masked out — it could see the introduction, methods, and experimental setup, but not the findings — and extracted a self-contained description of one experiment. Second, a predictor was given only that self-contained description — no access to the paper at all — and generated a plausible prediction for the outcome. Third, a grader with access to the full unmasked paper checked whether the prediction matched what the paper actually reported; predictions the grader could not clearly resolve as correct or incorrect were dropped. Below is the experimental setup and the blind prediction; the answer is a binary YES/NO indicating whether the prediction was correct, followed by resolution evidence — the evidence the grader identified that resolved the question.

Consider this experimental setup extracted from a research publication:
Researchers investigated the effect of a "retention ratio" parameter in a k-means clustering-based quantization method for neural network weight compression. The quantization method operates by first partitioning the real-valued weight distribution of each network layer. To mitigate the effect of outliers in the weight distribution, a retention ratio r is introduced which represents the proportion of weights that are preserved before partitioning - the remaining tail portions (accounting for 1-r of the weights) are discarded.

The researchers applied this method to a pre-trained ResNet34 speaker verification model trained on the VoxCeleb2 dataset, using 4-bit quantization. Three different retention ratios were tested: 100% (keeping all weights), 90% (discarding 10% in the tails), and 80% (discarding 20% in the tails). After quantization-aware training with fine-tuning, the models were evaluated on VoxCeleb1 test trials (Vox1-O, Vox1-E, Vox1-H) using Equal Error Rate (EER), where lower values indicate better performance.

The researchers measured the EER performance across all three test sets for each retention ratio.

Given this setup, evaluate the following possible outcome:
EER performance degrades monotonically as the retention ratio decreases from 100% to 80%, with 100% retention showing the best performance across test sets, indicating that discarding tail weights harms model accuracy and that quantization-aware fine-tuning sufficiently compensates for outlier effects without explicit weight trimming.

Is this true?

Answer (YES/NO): NO